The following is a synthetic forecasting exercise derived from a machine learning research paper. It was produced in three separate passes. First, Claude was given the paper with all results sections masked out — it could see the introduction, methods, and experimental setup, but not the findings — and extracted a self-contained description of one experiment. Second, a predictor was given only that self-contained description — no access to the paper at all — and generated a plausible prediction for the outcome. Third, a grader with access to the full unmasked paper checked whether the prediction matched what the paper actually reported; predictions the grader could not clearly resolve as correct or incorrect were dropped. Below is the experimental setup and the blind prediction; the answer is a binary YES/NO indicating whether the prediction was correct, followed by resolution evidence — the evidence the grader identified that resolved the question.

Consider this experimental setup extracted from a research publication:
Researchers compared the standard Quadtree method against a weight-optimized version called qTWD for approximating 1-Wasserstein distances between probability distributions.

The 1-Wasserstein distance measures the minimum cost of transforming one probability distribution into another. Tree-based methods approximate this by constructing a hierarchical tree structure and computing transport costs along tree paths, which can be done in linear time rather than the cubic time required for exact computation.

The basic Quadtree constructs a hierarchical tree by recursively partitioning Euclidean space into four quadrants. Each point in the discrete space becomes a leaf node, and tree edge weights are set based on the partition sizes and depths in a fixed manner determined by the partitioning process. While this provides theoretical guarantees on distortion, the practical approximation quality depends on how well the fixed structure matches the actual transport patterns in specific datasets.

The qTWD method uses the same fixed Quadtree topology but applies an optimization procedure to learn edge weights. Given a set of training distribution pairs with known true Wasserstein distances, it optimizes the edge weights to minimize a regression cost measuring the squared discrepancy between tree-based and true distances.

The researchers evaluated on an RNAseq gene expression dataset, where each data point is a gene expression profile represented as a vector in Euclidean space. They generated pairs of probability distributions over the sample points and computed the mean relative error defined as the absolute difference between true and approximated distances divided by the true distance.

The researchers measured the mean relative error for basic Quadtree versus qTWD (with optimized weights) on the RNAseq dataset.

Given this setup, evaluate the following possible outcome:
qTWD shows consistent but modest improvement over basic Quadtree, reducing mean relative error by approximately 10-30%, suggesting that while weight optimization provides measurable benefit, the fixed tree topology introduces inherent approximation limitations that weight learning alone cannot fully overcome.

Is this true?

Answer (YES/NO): NO